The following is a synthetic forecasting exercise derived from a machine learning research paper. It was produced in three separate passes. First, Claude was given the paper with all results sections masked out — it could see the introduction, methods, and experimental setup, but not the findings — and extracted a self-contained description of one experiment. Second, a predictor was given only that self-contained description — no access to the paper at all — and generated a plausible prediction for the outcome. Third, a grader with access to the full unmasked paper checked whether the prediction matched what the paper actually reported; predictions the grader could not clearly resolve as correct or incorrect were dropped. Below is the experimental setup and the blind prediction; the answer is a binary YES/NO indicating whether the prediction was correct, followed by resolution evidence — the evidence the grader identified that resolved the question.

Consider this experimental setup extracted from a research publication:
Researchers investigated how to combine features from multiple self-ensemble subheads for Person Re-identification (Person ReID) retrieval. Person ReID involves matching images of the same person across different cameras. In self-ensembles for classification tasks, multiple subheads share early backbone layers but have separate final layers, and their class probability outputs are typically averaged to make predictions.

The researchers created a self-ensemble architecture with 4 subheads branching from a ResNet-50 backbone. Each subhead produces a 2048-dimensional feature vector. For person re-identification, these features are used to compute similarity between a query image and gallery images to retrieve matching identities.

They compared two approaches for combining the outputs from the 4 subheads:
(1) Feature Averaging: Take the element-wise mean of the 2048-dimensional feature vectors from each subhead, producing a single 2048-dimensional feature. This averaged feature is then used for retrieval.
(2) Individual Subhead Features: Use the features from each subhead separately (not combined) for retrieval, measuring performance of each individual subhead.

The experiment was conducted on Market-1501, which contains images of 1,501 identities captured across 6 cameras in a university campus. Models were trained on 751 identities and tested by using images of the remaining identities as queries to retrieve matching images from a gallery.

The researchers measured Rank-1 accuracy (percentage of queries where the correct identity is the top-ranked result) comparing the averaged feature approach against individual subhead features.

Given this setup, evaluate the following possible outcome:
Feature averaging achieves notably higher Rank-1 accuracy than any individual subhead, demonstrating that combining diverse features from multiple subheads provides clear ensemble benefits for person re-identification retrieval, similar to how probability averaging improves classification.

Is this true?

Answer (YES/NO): NO